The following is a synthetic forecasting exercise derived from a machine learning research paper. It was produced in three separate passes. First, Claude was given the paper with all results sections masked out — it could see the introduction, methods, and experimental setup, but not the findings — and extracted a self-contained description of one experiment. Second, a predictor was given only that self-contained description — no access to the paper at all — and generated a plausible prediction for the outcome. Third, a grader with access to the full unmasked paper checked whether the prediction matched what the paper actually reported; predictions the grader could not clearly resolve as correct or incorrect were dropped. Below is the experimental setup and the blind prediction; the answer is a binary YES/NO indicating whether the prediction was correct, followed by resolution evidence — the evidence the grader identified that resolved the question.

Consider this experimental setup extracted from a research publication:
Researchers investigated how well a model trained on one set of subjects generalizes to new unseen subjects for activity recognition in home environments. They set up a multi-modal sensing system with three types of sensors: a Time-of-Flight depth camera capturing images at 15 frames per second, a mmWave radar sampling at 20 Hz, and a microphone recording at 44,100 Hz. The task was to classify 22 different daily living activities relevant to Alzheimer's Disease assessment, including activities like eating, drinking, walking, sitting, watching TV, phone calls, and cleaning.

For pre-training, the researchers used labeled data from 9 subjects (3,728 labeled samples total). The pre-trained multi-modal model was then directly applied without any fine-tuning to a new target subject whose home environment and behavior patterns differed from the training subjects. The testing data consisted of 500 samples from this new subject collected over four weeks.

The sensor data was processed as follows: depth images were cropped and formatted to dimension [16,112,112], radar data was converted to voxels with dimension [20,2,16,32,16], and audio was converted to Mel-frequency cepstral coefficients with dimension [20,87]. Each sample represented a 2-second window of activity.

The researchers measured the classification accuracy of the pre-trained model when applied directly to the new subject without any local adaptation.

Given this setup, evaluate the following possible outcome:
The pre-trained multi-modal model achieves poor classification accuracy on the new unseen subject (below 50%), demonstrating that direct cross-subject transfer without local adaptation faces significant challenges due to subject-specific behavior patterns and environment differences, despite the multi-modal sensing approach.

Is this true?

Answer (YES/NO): YES